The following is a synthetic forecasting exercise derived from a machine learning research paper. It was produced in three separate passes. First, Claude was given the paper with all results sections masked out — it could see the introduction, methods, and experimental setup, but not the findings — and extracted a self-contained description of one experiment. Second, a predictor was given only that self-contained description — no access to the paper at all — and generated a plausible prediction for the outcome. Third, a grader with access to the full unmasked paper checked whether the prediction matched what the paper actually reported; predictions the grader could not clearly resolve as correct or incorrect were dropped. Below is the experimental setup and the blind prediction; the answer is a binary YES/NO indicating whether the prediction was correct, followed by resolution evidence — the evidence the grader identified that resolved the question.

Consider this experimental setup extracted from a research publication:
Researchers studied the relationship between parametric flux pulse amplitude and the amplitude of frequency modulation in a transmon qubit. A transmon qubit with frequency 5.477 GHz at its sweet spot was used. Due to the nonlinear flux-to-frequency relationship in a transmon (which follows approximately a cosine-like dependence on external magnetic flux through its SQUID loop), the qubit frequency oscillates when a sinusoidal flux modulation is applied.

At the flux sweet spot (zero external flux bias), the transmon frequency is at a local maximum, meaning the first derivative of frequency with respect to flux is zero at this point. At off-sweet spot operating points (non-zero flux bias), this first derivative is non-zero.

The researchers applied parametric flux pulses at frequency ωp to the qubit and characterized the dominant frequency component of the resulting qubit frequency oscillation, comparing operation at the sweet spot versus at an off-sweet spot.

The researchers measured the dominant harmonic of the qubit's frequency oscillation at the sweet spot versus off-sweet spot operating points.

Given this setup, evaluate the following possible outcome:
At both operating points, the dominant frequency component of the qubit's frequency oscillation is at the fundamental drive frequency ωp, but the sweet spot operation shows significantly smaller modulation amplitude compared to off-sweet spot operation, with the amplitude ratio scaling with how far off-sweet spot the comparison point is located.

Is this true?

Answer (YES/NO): NO